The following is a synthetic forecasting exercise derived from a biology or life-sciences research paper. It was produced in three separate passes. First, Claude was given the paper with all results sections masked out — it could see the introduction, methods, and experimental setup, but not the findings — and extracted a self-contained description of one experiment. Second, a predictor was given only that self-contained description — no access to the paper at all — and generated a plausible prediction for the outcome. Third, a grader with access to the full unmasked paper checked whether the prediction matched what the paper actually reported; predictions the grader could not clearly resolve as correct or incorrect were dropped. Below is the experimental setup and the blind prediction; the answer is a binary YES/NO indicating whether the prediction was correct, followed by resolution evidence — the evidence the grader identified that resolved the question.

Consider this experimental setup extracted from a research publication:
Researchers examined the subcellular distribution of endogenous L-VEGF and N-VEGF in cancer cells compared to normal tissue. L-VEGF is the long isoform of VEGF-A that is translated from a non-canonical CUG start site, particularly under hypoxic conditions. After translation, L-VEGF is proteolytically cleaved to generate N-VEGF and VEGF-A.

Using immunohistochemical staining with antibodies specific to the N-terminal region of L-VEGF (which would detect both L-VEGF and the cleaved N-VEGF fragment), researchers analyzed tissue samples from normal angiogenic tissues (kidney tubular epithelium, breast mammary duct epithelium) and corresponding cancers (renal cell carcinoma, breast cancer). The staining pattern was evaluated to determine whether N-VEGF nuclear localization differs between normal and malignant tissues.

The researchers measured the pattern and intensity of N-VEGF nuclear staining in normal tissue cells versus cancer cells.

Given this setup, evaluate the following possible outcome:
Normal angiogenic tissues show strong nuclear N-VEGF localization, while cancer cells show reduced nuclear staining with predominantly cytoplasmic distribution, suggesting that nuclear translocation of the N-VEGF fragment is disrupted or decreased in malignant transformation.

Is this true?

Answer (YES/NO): NO